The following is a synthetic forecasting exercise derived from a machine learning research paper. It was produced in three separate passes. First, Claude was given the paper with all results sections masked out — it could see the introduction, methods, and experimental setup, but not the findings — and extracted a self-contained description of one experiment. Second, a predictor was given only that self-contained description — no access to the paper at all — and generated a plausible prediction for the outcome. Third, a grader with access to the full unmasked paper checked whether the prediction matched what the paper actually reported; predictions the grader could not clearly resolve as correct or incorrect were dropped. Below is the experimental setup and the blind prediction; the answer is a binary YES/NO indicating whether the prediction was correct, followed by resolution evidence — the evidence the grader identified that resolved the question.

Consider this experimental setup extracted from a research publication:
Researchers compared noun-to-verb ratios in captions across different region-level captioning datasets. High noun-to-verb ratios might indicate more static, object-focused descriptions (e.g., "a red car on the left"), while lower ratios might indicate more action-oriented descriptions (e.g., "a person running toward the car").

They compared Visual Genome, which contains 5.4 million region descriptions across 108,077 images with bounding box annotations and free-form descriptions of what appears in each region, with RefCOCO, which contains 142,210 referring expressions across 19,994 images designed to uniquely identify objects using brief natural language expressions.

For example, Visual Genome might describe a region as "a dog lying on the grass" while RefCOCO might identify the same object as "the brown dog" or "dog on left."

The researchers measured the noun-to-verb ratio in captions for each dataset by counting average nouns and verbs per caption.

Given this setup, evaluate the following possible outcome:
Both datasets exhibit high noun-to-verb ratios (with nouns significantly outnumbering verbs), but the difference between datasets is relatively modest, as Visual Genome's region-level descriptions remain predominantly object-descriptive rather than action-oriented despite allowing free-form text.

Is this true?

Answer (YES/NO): NO